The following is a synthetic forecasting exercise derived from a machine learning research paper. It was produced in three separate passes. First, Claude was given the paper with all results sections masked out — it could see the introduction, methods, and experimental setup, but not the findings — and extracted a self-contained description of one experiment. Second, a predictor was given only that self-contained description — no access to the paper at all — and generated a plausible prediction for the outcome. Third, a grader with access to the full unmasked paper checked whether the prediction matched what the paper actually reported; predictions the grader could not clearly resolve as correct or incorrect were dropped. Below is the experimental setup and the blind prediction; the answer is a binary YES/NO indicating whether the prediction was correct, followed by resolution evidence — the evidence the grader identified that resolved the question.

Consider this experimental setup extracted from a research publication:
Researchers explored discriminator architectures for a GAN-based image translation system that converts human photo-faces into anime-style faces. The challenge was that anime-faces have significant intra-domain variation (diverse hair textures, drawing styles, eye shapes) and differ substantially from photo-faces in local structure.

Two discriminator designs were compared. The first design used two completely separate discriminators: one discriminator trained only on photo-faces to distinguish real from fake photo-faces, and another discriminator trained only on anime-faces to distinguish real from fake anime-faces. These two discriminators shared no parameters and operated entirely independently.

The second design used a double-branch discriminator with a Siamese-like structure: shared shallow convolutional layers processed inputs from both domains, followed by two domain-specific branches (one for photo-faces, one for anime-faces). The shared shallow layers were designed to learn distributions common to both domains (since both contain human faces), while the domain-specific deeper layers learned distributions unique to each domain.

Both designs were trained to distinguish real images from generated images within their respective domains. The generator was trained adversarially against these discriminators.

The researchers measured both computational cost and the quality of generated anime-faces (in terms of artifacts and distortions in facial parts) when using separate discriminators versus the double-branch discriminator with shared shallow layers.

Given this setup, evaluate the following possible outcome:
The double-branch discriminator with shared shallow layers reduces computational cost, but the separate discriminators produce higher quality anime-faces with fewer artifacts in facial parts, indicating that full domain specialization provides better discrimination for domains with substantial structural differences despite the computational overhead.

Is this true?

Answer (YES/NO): NO